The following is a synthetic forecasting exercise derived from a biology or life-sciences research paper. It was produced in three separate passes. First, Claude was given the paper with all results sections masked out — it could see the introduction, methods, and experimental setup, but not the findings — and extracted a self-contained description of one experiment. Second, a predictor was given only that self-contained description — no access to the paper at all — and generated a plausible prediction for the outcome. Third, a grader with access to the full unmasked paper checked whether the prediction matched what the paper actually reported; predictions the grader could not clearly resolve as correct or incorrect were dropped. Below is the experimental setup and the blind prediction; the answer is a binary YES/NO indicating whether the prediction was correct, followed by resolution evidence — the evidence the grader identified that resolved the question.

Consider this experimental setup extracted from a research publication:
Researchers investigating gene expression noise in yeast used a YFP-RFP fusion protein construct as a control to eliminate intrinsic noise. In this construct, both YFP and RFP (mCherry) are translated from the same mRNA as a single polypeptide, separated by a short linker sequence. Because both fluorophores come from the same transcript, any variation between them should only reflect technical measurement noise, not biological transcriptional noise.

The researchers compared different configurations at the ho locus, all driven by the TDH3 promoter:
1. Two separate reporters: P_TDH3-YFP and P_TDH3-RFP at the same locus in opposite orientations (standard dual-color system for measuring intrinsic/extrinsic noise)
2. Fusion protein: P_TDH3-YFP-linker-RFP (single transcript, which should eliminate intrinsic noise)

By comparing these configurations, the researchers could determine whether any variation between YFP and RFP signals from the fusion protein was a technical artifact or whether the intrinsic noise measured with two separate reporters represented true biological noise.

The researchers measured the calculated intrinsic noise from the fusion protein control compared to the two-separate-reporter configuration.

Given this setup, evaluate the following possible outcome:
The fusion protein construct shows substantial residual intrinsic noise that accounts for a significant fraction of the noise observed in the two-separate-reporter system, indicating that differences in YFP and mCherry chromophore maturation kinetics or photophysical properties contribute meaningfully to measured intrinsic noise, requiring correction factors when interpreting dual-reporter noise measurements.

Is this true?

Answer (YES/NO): NO